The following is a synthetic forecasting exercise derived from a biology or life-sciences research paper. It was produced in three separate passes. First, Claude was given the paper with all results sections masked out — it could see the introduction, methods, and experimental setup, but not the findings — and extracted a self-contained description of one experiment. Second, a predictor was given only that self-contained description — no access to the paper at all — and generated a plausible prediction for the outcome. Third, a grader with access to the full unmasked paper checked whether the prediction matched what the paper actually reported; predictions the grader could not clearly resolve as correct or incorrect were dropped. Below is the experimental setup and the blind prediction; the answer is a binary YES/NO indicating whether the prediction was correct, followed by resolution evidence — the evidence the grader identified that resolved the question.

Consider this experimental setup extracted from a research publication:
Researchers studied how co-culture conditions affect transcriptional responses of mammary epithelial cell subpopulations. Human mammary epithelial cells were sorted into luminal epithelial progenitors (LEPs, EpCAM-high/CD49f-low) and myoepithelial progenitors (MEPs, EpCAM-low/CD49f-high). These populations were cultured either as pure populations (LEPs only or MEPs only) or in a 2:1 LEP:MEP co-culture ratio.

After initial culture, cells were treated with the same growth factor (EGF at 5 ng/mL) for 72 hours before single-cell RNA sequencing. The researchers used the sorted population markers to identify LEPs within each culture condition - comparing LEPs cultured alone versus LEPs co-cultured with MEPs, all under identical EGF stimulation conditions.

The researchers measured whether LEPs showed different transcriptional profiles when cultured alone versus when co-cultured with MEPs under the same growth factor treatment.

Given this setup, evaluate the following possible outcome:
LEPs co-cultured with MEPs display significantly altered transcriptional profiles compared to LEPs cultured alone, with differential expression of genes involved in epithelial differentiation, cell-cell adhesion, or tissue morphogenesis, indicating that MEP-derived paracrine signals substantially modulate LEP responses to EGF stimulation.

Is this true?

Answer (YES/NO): NO